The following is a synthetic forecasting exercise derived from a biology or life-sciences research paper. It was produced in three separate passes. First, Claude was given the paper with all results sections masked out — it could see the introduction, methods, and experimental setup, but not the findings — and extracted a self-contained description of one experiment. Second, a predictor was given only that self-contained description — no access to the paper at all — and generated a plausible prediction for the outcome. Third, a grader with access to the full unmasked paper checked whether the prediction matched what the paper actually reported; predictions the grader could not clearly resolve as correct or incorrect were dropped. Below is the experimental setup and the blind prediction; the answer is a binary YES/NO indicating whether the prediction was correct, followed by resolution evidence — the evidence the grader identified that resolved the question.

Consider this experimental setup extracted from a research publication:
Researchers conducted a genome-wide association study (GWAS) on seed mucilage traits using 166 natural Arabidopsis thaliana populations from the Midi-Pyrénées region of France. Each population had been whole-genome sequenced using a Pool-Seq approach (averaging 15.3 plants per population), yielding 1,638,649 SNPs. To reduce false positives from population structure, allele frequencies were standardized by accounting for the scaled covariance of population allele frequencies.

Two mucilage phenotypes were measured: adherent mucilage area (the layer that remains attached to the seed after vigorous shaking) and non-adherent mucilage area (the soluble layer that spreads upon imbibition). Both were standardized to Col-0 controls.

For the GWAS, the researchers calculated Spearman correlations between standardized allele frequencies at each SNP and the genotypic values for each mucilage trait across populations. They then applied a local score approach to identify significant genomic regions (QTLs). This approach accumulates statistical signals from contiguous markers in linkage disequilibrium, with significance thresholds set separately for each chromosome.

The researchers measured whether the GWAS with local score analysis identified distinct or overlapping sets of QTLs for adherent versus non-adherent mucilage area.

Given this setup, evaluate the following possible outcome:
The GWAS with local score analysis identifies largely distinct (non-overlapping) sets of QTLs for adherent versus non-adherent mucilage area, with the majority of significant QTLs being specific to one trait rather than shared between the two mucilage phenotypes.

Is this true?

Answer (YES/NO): YES